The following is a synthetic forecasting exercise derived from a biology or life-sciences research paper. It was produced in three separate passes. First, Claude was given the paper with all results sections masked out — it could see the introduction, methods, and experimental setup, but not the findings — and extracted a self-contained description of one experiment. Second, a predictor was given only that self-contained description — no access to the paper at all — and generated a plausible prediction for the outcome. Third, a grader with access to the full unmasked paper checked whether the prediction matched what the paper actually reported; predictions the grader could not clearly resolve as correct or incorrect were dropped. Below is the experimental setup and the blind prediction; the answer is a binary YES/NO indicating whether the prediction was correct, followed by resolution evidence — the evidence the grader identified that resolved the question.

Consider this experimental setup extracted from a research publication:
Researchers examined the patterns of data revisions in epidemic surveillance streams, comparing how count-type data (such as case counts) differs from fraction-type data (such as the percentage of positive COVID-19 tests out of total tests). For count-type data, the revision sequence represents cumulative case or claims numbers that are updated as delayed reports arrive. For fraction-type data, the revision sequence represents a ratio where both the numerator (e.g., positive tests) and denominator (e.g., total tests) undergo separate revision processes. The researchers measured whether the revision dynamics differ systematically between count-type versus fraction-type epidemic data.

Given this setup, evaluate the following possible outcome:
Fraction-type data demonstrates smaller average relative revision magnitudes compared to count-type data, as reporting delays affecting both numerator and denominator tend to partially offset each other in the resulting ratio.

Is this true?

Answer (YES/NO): NO